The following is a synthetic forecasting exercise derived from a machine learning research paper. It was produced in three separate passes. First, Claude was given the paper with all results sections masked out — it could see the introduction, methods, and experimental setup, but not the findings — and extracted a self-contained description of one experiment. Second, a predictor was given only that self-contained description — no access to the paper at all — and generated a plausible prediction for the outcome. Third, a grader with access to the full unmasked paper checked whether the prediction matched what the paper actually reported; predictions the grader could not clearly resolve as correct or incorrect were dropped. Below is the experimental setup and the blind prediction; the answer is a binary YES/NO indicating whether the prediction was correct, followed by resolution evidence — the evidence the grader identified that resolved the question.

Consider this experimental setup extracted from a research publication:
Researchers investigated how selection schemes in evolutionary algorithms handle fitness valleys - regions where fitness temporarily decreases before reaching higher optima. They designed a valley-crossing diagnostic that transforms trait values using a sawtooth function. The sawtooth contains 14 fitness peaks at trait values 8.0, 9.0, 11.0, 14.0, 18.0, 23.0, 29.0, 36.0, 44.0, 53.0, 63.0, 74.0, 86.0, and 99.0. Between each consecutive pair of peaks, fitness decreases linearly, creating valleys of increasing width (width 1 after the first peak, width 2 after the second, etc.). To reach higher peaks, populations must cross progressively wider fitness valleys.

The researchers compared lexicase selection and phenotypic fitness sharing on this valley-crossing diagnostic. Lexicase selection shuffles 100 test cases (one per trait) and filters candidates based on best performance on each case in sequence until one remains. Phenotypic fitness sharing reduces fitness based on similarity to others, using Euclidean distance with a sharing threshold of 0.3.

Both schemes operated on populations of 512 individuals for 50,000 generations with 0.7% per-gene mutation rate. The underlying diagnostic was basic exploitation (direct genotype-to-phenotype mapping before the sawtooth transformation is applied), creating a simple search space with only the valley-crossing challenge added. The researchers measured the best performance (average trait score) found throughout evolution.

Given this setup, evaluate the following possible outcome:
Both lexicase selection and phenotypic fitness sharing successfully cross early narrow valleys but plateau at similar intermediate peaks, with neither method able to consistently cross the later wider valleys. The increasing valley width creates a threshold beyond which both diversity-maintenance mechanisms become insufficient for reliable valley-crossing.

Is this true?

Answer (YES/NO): NO